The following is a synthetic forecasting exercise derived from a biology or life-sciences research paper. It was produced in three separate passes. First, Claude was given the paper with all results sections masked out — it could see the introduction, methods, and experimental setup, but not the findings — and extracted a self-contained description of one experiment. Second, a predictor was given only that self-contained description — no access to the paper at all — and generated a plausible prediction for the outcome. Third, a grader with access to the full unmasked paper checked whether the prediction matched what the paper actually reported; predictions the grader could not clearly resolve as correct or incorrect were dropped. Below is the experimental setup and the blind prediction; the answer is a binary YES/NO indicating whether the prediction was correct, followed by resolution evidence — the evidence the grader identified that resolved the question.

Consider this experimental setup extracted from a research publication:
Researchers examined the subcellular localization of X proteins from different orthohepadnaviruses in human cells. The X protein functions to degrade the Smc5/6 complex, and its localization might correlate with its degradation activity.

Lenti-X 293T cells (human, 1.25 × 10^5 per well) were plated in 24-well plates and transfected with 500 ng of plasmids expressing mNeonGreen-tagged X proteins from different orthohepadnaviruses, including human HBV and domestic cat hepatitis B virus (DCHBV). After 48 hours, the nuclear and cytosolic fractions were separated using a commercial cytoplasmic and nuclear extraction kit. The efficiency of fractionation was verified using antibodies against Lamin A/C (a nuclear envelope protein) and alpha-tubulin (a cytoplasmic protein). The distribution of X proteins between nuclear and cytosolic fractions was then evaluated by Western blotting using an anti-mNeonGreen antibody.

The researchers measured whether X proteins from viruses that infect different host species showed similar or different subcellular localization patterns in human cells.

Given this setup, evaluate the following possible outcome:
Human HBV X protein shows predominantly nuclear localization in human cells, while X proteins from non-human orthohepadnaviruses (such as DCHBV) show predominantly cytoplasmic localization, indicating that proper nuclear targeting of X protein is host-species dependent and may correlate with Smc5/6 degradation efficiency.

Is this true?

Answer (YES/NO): NO